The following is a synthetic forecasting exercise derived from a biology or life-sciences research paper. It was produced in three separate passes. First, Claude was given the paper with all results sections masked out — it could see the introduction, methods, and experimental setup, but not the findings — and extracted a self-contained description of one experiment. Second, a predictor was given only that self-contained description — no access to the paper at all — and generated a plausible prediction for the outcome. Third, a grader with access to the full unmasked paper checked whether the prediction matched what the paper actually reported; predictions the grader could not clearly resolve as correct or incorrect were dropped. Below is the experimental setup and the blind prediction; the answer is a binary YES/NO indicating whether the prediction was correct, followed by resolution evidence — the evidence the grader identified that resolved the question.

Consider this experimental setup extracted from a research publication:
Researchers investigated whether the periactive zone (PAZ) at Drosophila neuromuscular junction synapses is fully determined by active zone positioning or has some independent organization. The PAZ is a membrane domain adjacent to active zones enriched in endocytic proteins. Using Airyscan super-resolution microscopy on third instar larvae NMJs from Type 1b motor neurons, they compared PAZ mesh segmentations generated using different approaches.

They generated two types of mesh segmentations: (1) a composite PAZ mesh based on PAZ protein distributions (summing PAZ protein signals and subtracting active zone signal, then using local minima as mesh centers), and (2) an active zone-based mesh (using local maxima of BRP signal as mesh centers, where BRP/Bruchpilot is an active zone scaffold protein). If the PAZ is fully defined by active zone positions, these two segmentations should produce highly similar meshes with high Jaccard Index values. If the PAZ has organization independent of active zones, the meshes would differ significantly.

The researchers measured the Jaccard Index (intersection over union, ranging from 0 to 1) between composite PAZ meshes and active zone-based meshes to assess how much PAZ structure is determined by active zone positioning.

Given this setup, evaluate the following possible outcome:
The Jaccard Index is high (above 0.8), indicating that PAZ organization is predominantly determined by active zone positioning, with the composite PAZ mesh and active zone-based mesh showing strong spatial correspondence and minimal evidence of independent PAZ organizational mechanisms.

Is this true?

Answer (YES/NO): NO